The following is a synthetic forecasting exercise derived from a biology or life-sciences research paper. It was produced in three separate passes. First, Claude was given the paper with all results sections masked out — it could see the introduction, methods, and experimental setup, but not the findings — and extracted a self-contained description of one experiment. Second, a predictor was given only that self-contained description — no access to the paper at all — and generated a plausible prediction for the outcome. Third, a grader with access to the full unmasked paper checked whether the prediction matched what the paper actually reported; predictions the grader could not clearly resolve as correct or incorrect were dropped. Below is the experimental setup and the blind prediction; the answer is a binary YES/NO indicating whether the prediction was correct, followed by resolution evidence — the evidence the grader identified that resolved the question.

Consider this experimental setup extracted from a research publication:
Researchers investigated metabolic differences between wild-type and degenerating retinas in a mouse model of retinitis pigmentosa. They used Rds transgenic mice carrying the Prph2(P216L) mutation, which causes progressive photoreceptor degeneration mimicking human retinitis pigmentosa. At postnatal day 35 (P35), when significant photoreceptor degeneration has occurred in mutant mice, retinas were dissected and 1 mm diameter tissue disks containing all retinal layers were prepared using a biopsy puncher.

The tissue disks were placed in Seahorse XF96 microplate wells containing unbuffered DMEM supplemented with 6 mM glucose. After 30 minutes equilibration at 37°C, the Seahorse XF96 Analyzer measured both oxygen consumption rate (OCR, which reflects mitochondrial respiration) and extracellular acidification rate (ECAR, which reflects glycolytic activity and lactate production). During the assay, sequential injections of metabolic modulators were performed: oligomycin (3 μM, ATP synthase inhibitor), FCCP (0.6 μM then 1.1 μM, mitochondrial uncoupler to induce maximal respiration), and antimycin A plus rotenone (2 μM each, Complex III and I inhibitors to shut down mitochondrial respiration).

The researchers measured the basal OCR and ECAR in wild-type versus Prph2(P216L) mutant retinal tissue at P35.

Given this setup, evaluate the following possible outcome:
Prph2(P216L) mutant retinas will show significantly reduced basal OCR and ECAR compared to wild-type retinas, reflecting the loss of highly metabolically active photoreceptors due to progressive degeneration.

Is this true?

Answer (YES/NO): NO